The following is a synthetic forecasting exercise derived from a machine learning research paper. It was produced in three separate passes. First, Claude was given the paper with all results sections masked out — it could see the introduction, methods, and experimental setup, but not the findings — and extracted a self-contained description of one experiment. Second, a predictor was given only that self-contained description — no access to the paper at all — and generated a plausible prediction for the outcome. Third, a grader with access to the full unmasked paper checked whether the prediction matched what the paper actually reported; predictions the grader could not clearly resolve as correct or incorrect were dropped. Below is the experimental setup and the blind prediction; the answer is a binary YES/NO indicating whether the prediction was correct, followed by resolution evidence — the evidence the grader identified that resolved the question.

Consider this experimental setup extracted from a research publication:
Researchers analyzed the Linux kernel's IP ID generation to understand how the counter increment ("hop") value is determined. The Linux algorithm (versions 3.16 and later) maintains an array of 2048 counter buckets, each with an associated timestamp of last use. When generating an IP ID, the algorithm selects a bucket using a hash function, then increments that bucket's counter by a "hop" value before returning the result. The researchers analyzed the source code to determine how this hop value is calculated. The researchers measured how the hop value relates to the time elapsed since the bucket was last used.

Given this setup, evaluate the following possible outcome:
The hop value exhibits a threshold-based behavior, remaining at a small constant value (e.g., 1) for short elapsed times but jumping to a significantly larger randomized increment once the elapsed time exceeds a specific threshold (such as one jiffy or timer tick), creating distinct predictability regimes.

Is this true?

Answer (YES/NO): NO